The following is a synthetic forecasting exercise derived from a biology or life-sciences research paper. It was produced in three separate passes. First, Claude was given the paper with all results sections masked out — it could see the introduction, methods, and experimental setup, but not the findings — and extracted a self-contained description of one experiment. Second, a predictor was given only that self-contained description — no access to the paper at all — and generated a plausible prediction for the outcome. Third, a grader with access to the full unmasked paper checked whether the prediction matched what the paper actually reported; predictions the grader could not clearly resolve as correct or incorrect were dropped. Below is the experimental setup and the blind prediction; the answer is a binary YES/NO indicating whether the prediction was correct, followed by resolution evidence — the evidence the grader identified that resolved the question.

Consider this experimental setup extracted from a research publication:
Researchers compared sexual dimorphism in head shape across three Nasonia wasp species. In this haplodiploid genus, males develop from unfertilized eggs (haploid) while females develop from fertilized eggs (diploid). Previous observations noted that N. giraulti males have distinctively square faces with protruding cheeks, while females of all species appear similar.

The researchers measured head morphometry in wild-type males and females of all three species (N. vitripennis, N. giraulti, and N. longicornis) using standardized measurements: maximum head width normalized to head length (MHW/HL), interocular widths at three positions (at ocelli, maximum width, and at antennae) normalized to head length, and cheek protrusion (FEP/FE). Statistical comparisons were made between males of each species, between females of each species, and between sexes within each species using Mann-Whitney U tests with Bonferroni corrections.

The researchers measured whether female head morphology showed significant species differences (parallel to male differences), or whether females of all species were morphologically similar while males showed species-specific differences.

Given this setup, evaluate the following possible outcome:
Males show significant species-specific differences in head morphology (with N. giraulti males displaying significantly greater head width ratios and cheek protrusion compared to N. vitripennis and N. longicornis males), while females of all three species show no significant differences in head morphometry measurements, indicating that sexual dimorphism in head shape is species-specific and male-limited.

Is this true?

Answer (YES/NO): NO